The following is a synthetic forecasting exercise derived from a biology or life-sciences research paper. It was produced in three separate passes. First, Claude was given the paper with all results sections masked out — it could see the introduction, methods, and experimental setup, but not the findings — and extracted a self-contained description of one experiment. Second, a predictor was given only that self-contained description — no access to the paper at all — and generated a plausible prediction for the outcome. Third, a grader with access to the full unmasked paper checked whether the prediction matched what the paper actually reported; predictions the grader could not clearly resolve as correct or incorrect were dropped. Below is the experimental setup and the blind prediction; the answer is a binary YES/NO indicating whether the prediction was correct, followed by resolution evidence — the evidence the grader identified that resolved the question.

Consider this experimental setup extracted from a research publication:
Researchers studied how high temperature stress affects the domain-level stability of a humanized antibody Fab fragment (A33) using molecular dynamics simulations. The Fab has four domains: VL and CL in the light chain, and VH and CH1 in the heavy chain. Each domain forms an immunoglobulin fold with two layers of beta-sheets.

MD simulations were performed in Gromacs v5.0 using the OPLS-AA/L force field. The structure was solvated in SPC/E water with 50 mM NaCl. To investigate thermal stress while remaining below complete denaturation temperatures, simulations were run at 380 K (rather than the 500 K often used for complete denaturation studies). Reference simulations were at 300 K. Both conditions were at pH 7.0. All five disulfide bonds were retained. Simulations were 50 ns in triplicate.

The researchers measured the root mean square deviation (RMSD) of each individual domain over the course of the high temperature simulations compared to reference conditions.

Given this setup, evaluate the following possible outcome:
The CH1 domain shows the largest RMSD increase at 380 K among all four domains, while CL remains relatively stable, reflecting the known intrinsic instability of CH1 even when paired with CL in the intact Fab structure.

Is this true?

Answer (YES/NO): NO